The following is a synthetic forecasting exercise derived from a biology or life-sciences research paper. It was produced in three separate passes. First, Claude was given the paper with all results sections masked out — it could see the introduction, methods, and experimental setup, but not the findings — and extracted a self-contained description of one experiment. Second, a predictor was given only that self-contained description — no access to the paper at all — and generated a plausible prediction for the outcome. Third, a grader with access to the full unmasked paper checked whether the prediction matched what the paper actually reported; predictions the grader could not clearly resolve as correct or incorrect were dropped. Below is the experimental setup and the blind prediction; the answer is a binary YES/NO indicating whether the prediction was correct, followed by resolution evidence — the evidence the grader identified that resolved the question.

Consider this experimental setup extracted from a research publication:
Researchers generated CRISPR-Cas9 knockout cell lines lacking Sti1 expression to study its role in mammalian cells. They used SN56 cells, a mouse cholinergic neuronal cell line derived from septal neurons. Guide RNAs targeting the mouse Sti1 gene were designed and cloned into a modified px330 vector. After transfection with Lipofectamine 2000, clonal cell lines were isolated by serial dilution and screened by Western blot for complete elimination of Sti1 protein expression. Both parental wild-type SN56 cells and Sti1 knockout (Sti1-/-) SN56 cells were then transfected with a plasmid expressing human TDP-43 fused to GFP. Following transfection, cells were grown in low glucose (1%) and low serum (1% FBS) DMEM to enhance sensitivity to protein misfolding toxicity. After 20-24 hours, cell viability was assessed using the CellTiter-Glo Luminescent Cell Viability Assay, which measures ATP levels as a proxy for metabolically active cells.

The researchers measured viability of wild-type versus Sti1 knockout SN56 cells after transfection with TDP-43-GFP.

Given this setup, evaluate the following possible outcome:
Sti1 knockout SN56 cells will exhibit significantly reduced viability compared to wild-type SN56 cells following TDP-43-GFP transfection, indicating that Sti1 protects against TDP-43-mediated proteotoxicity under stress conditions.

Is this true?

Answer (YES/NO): YES